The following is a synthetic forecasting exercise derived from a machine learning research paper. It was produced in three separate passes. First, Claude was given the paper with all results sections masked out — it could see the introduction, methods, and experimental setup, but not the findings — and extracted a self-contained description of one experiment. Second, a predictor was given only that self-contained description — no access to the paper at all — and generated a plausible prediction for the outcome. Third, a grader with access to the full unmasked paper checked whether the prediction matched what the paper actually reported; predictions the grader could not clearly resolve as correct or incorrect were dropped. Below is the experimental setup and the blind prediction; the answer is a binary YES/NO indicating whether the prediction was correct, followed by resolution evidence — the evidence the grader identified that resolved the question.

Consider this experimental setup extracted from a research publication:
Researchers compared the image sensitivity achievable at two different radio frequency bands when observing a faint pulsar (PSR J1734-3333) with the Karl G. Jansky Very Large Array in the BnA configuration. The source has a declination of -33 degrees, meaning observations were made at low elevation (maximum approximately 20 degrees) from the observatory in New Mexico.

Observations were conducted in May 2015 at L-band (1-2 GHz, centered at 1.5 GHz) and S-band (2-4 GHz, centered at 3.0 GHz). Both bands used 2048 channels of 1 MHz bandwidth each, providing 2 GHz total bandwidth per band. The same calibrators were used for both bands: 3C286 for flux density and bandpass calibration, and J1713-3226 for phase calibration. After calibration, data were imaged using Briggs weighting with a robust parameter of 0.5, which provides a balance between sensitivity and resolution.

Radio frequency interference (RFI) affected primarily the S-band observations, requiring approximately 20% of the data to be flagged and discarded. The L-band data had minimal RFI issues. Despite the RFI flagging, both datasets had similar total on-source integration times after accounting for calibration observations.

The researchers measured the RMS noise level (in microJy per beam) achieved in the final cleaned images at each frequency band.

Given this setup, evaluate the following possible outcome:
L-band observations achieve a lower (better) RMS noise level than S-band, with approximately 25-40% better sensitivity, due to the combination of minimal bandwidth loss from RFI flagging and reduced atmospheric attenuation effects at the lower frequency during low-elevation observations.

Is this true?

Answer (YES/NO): NO